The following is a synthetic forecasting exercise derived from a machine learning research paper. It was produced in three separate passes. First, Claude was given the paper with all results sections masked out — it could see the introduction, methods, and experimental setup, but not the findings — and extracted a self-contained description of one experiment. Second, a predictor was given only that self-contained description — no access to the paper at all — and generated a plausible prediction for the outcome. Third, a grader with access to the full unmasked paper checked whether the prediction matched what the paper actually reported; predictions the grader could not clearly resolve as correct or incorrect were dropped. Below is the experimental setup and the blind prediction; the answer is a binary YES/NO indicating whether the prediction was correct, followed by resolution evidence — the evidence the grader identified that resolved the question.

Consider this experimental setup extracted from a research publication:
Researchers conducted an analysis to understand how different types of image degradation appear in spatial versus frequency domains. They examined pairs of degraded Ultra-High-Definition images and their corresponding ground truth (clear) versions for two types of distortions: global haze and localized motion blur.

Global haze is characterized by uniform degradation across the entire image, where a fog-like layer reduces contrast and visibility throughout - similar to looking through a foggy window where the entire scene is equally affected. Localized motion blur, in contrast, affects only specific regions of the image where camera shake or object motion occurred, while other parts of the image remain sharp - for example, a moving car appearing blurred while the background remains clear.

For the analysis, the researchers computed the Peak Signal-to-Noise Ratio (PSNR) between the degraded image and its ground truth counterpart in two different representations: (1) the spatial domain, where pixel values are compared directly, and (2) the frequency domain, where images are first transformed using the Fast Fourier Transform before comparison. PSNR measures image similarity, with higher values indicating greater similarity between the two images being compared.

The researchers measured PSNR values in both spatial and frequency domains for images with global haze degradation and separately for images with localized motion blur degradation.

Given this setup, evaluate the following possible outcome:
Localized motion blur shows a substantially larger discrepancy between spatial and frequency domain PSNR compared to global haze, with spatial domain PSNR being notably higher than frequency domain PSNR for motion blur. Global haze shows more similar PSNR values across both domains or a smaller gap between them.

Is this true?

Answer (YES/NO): NO